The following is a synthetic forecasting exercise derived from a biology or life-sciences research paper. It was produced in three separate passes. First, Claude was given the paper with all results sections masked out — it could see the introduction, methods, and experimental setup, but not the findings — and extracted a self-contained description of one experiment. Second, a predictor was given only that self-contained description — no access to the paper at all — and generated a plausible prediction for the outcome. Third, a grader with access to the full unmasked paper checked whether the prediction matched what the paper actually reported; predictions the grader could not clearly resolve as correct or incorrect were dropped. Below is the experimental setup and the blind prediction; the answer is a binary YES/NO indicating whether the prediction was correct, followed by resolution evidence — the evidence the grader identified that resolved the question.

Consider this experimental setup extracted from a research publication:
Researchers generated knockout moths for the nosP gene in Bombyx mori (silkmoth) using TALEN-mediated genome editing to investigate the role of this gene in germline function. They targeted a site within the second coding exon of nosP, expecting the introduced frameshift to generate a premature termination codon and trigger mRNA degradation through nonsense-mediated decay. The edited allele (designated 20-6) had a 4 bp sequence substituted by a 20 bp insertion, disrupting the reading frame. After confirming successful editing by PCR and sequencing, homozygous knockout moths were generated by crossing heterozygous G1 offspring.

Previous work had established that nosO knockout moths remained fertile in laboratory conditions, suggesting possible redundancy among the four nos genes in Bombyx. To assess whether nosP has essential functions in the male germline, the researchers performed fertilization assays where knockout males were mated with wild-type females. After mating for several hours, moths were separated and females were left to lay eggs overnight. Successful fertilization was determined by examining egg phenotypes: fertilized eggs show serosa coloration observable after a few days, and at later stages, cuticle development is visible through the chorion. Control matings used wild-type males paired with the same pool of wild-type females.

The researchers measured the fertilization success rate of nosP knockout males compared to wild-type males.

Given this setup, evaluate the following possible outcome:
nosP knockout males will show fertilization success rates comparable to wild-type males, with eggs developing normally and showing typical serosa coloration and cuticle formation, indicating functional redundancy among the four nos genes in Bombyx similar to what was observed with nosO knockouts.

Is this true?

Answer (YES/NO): NO